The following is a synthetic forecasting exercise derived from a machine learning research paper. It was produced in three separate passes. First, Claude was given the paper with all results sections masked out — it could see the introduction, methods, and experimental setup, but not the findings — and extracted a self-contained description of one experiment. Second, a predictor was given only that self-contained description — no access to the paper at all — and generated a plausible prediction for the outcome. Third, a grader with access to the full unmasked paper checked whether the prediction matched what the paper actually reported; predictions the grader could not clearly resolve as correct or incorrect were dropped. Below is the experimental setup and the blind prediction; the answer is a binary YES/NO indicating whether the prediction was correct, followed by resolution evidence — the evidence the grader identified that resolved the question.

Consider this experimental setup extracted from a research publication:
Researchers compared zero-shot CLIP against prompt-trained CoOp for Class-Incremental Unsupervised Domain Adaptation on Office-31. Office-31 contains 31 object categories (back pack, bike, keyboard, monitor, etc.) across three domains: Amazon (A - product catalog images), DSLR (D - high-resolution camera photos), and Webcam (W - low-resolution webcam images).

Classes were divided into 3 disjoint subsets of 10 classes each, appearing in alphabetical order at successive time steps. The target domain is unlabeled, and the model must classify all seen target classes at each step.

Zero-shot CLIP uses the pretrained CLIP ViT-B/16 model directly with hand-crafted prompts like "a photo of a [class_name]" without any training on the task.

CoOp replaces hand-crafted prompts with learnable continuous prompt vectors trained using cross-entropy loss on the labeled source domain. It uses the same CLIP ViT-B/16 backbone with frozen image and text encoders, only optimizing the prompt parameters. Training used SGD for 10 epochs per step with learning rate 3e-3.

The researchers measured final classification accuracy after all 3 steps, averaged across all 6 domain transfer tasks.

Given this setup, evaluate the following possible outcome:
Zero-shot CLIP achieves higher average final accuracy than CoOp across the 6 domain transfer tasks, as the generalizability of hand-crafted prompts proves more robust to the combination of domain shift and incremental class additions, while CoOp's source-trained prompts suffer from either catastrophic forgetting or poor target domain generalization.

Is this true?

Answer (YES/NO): NO